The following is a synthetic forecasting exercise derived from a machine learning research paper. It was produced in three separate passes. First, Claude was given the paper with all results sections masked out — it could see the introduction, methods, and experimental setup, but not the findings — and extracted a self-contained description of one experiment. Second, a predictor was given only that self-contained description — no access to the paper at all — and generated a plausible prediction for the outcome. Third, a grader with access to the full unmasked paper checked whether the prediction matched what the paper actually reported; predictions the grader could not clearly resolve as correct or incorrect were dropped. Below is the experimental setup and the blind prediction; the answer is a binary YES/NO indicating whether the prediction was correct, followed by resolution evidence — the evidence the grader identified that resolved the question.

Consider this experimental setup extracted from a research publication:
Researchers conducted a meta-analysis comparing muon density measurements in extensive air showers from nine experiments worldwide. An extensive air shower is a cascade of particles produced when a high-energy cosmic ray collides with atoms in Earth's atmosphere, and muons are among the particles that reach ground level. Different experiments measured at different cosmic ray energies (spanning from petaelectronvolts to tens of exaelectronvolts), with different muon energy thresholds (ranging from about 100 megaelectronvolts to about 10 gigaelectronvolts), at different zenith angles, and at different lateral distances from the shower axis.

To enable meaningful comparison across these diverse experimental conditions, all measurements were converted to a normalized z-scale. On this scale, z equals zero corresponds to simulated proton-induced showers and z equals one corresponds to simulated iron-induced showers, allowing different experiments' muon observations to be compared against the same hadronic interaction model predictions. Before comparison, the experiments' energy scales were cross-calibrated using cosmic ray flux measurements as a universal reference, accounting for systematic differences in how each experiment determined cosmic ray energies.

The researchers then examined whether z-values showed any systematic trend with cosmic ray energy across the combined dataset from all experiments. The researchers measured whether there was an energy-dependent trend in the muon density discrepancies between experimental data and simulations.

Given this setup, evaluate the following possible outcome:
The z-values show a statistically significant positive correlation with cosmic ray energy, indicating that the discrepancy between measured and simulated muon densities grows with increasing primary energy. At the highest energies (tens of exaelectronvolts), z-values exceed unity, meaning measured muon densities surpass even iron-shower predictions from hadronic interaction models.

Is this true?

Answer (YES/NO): YES